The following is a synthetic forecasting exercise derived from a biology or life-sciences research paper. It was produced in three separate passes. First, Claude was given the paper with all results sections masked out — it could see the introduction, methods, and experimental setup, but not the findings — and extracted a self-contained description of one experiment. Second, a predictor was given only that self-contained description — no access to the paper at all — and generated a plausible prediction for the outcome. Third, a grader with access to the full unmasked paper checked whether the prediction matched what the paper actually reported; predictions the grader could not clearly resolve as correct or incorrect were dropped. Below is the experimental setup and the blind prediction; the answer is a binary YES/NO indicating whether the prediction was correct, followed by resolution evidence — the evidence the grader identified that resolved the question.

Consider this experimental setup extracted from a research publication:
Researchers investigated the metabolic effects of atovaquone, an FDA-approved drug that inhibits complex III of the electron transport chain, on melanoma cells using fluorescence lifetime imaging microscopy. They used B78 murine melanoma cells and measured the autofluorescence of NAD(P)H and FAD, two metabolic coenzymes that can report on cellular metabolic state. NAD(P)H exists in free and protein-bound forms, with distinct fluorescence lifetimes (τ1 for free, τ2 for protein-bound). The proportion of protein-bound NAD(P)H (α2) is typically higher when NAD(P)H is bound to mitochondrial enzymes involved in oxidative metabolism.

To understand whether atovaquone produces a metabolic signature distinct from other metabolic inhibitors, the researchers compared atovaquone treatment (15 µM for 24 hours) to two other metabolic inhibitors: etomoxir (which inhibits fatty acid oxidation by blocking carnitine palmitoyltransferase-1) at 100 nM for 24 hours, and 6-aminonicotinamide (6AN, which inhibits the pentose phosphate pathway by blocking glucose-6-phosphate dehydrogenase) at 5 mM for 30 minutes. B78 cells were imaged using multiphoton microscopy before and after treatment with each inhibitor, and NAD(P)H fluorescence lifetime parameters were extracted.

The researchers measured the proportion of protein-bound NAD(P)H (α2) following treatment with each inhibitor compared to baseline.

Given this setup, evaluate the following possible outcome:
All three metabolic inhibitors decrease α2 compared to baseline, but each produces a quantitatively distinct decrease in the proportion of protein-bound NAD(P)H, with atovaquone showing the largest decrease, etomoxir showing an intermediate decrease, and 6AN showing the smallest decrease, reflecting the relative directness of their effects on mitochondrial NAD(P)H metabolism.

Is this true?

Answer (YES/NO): NO